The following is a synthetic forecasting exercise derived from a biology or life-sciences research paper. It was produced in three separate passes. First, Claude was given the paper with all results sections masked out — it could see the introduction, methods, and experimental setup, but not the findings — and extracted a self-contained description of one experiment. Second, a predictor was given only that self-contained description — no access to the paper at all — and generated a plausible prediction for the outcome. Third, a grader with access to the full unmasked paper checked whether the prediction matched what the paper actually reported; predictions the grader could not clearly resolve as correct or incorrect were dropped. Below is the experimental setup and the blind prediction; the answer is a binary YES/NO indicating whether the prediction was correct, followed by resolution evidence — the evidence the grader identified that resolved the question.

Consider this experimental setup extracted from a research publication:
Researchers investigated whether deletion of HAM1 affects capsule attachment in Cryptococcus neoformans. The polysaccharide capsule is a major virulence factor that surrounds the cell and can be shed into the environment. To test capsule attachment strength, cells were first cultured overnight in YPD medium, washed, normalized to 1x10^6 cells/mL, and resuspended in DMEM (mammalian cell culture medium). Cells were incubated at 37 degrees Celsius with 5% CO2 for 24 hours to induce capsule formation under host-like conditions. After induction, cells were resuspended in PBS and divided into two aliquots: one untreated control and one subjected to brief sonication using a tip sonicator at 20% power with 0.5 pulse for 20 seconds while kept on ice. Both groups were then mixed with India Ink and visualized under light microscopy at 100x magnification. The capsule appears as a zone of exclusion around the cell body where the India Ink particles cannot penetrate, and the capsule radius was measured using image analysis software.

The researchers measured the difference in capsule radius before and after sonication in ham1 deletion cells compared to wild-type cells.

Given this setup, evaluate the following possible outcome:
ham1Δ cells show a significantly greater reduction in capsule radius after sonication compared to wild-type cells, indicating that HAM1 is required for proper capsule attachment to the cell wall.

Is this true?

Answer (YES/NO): YES